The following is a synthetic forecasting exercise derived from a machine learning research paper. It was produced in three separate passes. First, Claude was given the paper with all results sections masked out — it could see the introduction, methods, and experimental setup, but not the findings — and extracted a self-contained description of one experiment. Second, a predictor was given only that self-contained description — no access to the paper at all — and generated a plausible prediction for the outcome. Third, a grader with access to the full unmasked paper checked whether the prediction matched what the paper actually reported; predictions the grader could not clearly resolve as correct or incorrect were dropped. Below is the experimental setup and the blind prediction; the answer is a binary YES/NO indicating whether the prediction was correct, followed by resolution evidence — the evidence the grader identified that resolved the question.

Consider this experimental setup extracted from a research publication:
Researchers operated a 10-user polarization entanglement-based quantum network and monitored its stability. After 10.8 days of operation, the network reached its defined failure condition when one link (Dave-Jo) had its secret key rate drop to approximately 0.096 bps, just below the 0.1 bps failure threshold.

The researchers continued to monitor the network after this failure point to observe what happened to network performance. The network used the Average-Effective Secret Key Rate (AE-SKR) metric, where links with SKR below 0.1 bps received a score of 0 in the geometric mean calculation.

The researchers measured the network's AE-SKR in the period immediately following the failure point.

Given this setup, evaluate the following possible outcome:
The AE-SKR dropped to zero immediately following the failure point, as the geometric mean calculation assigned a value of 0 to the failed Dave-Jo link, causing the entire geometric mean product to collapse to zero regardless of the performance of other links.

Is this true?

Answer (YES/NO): NO